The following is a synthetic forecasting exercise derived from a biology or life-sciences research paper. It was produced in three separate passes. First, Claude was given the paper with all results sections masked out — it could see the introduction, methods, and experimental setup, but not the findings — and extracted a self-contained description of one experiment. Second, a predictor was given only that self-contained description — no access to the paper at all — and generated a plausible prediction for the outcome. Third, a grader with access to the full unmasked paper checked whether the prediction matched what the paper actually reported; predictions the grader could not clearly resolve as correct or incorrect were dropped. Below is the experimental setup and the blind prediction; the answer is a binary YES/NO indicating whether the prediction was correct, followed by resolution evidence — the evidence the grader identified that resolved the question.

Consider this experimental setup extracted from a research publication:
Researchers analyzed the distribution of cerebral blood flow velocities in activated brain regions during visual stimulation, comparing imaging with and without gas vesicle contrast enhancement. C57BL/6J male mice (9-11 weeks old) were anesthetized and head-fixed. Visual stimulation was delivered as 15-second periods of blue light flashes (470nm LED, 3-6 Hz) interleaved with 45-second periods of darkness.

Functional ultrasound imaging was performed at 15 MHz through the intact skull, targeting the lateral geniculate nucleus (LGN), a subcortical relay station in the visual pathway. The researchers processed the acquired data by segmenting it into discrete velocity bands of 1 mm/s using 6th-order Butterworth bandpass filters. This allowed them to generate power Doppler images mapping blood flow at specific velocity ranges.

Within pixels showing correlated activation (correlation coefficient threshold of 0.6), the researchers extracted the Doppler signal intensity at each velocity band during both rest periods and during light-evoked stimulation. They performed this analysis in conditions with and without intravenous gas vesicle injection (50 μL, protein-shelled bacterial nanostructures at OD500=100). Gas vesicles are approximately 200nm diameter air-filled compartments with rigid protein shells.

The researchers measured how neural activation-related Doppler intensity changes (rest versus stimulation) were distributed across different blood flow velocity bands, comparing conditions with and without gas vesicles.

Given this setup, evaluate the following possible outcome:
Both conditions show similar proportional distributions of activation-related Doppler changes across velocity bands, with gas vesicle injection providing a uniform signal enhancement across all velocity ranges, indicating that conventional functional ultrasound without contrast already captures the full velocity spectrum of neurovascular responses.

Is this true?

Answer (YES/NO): YES